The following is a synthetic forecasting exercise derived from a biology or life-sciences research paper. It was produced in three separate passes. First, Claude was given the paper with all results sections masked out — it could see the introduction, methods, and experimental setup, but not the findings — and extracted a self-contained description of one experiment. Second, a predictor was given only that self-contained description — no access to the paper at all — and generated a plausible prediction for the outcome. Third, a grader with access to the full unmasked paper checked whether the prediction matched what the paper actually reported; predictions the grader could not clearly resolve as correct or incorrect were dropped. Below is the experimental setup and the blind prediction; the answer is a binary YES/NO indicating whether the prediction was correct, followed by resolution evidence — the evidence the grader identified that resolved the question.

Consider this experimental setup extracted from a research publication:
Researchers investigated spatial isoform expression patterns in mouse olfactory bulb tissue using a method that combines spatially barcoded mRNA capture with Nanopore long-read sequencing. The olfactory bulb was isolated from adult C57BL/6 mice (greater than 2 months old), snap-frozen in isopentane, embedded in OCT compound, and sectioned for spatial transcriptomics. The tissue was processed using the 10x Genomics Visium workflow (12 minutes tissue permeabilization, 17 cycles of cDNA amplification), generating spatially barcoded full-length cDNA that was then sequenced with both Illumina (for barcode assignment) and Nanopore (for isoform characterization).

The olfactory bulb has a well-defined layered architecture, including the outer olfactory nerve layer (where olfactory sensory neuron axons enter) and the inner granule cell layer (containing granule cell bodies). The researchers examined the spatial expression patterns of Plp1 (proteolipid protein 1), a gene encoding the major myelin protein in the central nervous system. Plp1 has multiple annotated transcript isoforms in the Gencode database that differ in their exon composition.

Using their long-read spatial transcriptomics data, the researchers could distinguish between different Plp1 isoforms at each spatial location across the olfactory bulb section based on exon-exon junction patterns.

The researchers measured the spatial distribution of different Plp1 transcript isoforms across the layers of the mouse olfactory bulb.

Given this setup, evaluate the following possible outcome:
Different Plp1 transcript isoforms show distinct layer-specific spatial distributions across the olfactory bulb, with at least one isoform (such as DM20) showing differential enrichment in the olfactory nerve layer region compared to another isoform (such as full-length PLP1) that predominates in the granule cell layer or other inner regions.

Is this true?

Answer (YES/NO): YES